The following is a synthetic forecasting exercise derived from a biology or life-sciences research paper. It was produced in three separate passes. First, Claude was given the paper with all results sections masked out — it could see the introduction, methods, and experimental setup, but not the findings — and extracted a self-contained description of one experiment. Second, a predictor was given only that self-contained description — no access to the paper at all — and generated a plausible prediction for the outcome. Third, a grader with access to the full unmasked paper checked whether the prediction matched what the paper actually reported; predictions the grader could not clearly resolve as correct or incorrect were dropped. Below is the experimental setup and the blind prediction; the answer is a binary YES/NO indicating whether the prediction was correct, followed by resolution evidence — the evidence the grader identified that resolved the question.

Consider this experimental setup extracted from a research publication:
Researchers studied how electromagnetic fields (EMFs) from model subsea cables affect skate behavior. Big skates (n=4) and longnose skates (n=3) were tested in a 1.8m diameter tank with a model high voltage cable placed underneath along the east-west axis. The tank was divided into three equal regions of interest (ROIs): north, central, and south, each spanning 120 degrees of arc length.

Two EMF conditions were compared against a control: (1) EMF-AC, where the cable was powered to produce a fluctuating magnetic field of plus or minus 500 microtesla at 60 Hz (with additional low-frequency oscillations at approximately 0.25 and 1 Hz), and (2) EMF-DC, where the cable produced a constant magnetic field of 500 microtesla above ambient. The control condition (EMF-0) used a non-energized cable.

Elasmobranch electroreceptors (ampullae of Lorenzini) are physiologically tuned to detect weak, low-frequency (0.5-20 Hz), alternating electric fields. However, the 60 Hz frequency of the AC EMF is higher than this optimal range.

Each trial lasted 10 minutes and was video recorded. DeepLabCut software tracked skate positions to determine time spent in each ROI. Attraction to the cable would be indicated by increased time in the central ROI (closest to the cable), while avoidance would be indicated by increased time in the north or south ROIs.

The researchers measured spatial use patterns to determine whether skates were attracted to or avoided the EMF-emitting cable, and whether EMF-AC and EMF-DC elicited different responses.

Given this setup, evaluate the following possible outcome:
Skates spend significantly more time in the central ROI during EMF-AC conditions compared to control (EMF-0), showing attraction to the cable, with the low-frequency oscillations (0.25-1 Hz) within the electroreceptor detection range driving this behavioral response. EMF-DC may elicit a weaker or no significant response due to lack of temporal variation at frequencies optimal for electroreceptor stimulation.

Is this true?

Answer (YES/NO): NO